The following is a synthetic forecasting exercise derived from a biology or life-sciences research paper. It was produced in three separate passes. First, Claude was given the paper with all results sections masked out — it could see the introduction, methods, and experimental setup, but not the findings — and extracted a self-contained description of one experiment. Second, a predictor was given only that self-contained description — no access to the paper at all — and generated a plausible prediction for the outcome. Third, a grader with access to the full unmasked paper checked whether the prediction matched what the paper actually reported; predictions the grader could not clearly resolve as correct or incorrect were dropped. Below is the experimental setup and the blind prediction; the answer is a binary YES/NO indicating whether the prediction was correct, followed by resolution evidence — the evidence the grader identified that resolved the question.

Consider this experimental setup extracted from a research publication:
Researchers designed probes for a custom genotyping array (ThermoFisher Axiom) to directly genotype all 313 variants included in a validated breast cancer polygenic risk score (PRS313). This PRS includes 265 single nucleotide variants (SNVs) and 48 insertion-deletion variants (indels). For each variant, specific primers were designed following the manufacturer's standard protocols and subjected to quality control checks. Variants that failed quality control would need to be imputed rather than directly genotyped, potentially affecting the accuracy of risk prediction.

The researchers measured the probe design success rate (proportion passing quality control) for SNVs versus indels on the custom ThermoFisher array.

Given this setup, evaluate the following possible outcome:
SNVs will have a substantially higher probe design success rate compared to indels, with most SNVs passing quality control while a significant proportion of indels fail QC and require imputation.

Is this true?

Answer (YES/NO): YES